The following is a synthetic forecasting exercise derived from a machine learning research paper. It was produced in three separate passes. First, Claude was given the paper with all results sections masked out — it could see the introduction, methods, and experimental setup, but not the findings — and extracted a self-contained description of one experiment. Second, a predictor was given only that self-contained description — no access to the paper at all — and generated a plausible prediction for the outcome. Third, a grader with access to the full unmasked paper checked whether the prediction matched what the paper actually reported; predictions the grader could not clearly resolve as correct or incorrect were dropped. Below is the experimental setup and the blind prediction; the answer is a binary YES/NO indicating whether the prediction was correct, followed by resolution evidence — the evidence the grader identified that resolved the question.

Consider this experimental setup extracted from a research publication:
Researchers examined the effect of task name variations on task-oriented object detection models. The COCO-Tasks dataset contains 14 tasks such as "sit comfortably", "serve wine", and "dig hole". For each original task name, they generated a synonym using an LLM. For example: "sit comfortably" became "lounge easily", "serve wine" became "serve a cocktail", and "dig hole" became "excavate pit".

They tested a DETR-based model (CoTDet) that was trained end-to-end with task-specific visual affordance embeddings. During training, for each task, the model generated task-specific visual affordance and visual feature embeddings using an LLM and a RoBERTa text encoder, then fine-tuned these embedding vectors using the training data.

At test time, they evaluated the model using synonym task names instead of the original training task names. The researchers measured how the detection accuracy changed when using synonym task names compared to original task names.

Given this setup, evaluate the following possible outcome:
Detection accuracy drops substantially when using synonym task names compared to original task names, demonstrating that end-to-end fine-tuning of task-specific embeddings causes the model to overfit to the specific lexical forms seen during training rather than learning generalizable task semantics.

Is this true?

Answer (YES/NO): YES